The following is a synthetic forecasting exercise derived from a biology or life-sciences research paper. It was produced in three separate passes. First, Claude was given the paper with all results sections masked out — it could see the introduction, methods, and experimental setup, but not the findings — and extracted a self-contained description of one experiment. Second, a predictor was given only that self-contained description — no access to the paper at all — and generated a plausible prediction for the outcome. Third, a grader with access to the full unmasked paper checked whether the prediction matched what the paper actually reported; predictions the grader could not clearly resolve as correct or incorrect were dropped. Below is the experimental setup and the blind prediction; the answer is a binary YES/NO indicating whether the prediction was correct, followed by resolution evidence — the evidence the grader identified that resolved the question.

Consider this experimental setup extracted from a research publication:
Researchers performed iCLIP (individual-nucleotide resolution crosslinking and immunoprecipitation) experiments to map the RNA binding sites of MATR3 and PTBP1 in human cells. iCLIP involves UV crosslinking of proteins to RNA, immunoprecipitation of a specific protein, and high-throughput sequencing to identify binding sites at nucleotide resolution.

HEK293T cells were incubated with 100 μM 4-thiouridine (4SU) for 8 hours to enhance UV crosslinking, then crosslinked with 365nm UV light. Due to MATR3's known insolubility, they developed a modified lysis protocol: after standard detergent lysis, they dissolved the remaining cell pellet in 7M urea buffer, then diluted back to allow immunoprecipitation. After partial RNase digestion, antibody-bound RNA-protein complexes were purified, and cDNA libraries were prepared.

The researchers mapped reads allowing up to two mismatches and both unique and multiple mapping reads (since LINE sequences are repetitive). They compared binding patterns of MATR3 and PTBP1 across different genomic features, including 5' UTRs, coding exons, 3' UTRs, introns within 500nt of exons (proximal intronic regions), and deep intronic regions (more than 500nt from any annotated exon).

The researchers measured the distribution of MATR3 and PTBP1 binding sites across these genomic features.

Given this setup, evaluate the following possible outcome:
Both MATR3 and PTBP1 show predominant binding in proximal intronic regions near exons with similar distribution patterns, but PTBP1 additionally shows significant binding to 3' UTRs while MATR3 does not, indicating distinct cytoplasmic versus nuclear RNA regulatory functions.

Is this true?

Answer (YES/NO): NO